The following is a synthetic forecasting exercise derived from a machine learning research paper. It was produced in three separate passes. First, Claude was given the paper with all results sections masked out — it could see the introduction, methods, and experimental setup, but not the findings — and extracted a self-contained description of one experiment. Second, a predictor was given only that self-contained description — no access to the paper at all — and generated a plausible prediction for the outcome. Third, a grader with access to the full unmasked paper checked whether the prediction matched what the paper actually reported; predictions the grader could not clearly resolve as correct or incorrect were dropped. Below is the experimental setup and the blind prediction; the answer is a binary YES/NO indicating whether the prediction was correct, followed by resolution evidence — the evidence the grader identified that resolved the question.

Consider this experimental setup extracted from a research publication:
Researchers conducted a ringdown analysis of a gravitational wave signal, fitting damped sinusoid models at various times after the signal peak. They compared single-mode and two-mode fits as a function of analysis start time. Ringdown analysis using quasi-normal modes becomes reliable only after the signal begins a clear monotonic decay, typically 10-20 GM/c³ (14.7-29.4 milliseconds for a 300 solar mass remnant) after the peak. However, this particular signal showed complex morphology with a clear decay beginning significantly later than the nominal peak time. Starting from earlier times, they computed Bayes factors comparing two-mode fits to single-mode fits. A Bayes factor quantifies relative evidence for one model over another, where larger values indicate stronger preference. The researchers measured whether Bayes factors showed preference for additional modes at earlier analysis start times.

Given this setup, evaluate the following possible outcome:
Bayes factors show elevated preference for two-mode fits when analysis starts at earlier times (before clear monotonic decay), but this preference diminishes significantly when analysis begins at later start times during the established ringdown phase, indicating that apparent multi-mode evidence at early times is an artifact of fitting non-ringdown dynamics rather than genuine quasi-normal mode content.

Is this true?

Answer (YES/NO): YES